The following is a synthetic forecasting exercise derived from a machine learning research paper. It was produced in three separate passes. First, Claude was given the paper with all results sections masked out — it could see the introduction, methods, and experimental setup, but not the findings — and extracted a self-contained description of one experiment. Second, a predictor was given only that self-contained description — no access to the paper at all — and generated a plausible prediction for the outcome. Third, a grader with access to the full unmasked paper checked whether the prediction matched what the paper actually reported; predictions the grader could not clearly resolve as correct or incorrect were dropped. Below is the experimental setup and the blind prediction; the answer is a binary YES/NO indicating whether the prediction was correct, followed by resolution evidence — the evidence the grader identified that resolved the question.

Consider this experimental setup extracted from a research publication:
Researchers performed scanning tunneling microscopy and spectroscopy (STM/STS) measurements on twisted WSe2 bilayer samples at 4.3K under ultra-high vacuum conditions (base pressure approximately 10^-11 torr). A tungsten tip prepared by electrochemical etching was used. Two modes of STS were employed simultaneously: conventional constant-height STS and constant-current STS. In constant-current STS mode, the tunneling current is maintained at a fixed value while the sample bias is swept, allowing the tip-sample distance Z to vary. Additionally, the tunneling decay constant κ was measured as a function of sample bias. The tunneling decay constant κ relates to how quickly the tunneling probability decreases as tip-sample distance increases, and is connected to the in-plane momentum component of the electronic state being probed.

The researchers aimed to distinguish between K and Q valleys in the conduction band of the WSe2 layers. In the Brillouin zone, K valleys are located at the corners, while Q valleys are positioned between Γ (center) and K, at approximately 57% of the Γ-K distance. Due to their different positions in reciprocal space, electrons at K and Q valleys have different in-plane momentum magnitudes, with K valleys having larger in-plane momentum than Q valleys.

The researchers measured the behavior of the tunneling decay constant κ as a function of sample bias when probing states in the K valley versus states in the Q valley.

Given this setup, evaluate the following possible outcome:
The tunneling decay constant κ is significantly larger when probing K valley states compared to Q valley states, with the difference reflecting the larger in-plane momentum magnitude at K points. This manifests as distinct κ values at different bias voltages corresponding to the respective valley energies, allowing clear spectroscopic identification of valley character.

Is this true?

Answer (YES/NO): YES